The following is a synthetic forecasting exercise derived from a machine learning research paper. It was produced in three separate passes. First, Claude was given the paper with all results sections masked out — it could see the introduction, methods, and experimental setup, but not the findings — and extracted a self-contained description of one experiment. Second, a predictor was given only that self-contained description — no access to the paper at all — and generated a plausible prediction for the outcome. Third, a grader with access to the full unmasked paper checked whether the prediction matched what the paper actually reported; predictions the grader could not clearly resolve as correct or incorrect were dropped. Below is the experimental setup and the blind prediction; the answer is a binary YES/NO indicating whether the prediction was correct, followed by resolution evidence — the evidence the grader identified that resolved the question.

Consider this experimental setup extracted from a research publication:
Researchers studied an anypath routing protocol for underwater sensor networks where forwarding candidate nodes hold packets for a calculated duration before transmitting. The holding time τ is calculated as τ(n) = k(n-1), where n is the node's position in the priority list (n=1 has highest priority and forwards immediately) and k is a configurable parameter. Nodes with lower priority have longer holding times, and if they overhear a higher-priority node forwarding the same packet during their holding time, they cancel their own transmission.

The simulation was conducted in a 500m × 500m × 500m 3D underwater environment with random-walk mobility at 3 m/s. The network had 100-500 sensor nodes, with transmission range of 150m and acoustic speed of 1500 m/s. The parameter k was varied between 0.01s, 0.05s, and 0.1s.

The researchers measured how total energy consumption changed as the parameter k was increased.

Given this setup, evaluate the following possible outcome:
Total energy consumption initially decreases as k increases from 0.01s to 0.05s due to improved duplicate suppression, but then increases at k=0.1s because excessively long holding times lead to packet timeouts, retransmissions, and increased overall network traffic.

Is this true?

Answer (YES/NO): NO